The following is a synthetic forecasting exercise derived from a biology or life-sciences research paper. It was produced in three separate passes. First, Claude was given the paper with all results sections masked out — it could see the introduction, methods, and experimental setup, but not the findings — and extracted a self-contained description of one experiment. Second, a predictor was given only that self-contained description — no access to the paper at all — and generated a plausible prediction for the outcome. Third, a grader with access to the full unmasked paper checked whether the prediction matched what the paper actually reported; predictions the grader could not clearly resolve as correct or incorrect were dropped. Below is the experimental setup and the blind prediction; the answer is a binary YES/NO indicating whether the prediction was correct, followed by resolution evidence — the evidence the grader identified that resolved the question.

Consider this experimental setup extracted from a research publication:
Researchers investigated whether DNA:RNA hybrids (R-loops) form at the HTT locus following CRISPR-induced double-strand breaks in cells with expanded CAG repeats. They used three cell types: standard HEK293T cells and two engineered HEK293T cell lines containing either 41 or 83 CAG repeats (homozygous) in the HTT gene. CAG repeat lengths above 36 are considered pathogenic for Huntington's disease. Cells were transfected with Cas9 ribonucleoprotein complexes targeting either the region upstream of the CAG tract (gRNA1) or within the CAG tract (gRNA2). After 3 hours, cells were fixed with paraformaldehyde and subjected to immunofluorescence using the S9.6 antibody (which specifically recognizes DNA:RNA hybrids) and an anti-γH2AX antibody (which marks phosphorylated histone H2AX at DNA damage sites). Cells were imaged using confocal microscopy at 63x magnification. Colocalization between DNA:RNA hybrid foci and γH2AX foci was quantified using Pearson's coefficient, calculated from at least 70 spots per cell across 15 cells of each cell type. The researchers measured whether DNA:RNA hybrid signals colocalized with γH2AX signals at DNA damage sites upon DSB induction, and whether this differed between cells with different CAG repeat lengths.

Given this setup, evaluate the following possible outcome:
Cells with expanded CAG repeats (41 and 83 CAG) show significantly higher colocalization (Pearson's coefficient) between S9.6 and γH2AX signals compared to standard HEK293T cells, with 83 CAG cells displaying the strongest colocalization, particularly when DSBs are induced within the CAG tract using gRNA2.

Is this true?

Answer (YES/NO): NO